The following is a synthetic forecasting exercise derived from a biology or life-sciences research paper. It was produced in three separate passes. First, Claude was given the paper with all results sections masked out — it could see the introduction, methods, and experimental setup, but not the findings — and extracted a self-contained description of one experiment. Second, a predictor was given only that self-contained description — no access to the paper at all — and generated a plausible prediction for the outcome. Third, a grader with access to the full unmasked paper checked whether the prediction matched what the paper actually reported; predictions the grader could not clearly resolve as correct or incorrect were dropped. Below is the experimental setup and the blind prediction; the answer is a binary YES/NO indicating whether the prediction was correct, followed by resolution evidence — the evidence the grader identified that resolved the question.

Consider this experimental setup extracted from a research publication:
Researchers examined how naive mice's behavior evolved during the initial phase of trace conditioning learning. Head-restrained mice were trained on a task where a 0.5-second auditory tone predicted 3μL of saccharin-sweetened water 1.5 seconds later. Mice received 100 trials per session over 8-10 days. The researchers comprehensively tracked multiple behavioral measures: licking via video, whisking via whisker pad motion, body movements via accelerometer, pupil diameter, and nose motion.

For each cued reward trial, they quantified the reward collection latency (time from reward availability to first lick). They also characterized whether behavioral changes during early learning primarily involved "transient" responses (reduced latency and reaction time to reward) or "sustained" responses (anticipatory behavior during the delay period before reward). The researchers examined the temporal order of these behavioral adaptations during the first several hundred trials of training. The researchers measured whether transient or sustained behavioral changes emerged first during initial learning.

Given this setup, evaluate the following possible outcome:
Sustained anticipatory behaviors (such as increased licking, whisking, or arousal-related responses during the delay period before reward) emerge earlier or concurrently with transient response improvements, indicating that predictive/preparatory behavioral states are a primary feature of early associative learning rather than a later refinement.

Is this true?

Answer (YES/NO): NO